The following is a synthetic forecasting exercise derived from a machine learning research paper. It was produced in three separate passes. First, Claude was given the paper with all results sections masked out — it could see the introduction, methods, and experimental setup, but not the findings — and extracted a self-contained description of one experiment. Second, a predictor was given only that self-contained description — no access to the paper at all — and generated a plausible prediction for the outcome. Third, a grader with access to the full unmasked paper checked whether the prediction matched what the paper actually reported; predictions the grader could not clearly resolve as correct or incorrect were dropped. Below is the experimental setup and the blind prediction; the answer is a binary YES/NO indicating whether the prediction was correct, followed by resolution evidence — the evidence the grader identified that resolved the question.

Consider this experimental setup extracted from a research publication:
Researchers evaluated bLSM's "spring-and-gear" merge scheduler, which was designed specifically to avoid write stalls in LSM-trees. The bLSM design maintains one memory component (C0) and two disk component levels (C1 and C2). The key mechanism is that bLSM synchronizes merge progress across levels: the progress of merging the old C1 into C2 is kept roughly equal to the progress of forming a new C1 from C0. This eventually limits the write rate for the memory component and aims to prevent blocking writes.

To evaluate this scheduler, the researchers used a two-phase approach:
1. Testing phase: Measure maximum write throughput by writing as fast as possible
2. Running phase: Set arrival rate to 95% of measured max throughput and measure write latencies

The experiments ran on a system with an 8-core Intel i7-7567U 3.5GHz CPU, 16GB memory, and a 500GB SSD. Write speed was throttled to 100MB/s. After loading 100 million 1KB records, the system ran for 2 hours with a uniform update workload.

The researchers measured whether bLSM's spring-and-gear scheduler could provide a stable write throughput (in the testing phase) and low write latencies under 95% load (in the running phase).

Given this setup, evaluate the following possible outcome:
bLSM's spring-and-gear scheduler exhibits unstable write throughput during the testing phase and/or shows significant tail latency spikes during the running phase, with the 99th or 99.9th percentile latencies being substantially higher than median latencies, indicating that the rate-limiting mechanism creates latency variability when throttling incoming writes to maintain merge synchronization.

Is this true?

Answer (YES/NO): YES